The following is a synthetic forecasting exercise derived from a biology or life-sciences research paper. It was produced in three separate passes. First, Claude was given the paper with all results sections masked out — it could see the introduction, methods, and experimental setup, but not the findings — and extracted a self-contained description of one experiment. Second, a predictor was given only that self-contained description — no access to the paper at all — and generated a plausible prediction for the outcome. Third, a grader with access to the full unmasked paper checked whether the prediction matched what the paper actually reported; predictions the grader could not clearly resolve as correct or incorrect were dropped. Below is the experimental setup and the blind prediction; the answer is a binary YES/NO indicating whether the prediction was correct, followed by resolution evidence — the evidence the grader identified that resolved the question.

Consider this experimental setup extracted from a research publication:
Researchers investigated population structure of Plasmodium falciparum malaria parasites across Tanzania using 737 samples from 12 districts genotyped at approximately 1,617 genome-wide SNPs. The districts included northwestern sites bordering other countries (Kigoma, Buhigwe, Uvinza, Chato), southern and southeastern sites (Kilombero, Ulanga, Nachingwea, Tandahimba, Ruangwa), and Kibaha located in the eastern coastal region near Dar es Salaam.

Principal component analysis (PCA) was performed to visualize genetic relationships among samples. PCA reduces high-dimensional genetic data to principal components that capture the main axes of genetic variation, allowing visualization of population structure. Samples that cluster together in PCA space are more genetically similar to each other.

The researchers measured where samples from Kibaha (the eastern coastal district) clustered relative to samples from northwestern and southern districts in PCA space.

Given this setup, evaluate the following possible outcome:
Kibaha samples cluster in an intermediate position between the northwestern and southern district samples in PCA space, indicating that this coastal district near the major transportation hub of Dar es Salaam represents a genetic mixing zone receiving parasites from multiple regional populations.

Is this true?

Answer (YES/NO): YES